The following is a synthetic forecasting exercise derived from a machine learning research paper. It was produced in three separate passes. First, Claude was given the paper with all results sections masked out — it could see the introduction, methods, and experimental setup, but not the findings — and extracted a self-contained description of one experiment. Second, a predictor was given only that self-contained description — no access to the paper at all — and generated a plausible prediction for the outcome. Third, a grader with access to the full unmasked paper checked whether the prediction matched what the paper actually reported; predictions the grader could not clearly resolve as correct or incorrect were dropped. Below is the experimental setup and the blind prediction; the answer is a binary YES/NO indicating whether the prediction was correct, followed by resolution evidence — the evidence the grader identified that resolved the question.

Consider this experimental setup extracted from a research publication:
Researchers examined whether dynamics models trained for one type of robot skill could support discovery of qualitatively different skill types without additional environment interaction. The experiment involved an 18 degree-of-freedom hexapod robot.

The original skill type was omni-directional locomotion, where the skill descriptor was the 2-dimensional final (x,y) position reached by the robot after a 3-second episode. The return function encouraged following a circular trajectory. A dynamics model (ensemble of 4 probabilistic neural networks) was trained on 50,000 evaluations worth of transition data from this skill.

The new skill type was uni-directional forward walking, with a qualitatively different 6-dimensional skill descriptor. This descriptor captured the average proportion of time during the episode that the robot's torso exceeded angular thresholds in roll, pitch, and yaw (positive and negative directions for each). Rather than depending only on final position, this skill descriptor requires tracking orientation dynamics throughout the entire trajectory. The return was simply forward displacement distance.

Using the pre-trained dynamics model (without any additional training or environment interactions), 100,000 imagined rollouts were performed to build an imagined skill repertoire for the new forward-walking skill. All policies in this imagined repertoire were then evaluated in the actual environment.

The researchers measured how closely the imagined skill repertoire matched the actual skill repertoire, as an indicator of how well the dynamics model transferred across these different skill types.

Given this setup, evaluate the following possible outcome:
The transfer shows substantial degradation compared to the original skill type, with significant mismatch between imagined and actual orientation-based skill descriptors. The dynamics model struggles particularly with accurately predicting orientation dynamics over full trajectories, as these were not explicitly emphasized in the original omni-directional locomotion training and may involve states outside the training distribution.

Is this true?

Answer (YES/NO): NO